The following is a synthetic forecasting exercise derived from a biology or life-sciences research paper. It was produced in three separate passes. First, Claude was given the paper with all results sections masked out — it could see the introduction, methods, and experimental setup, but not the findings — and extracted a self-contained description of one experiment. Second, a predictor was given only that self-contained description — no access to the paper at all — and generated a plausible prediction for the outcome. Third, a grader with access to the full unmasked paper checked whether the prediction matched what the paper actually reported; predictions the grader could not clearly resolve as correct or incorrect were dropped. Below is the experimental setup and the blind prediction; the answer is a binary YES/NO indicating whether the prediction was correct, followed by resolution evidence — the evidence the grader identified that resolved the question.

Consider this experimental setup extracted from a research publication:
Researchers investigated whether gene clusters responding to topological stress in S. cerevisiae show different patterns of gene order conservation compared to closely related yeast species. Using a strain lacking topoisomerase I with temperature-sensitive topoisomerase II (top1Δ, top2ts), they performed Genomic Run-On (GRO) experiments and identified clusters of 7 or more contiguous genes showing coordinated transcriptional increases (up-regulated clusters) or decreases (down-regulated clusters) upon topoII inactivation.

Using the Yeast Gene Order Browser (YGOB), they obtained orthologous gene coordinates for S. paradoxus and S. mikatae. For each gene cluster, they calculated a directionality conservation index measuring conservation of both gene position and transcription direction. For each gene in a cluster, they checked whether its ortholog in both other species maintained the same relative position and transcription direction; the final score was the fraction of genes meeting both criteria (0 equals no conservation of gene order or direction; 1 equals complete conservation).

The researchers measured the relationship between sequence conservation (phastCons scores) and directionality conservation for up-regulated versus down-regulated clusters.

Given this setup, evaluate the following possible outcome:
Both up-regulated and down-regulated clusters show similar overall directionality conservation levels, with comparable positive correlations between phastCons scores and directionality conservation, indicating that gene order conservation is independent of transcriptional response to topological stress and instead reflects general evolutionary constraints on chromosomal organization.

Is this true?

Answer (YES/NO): NO